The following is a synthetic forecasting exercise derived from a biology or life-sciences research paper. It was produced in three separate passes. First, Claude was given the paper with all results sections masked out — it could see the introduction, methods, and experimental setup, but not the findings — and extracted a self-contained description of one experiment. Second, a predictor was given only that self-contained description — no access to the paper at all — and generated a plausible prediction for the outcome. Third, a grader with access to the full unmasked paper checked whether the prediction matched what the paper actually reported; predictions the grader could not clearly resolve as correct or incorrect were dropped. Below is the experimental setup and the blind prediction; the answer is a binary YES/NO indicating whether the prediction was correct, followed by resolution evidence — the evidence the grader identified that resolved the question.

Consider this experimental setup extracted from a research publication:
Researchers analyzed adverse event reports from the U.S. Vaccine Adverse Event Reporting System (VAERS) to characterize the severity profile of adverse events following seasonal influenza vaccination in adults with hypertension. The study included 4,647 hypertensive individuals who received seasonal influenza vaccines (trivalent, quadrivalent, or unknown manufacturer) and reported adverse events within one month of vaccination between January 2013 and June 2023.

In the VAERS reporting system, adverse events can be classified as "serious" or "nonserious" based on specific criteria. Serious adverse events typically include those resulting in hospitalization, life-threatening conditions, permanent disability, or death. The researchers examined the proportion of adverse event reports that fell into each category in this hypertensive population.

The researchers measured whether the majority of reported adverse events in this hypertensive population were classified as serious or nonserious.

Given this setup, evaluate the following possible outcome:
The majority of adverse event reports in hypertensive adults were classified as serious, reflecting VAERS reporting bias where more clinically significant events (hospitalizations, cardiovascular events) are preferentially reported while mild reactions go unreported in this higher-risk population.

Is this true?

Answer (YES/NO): NO